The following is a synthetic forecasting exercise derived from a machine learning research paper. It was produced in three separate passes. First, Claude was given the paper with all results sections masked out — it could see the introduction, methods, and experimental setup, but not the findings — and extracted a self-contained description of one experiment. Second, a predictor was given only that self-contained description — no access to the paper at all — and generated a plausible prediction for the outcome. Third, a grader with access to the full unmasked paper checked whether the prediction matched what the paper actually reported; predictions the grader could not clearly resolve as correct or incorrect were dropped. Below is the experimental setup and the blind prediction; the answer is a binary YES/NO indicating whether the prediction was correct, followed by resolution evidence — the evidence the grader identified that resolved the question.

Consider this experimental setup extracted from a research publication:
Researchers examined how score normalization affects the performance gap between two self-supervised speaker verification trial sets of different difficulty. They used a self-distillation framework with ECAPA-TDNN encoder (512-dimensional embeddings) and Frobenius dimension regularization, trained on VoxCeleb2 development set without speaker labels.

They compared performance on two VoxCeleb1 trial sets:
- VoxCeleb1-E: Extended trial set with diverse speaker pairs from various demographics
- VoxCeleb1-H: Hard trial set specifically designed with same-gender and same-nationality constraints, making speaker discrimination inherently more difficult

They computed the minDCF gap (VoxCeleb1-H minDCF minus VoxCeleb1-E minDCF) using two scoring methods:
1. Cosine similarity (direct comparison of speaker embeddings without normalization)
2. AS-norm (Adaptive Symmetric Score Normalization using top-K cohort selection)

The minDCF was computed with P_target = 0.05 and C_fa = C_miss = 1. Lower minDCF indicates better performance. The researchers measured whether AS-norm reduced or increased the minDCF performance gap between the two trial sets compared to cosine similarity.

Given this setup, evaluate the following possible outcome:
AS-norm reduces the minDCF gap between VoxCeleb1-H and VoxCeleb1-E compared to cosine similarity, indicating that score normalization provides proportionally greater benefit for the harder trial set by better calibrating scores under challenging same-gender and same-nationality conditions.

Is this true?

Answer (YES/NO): YES